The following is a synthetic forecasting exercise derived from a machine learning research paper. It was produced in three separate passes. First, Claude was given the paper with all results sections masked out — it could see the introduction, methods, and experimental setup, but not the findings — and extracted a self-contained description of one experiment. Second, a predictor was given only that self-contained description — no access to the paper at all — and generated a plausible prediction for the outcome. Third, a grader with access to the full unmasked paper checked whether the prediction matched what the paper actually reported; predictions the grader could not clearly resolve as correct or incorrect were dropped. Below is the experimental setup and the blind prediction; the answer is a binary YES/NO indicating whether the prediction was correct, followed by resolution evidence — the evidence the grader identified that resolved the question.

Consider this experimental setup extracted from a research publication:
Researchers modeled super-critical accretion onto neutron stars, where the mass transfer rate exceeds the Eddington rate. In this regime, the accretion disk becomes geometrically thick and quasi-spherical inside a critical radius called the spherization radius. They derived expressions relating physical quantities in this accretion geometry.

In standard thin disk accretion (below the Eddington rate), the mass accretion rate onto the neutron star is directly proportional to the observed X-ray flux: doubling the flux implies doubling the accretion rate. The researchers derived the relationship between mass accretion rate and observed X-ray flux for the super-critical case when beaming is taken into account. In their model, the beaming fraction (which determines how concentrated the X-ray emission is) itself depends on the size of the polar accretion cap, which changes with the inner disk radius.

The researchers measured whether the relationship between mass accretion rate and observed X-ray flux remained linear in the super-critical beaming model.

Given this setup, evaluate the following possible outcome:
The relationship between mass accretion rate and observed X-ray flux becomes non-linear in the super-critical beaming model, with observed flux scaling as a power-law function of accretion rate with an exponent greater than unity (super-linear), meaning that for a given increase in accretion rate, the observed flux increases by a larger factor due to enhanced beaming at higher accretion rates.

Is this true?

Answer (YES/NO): NO